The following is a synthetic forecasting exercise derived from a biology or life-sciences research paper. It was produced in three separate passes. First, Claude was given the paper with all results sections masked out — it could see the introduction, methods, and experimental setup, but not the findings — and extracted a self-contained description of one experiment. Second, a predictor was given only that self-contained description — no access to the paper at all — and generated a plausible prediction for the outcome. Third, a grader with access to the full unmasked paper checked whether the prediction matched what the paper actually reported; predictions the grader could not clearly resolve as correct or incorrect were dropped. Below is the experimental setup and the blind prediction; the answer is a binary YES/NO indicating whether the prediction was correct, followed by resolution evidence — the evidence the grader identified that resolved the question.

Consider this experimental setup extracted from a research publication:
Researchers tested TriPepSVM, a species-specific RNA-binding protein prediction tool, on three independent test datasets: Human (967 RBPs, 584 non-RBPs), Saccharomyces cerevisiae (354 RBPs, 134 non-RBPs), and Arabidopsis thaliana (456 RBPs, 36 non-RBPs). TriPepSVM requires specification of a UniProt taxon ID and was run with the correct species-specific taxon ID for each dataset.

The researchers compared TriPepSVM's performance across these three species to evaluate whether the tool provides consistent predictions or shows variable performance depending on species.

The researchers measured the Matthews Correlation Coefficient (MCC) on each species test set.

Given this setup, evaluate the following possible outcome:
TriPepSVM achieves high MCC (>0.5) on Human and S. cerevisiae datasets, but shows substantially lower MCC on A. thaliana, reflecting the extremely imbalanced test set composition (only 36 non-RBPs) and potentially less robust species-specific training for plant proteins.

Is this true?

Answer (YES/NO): NO